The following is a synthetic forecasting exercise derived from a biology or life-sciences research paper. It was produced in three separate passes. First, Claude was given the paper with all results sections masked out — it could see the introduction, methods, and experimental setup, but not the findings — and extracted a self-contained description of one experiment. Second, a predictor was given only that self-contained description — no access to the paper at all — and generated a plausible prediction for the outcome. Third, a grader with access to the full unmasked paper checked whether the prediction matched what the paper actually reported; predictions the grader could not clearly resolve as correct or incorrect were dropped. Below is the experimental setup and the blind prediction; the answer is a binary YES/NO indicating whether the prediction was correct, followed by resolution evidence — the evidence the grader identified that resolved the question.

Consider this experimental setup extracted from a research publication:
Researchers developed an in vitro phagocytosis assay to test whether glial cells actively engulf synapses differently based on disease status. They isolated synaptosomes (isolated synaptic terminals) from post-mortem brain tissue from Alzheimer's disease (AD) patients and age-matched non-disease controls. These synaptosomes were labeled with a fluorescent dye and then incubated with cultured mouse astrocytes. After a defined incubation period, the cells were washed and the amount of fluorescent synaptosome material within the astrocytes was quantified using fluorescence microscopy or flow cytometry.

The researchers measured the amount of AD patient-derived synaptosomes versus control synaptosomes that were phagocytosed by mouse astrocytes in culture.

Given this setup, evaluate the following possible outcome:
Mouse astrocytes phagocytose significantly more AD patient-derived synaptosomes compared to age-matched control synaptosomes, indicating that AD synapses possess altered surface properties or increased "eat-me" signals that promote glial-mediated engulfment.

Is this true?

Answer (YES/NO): YES